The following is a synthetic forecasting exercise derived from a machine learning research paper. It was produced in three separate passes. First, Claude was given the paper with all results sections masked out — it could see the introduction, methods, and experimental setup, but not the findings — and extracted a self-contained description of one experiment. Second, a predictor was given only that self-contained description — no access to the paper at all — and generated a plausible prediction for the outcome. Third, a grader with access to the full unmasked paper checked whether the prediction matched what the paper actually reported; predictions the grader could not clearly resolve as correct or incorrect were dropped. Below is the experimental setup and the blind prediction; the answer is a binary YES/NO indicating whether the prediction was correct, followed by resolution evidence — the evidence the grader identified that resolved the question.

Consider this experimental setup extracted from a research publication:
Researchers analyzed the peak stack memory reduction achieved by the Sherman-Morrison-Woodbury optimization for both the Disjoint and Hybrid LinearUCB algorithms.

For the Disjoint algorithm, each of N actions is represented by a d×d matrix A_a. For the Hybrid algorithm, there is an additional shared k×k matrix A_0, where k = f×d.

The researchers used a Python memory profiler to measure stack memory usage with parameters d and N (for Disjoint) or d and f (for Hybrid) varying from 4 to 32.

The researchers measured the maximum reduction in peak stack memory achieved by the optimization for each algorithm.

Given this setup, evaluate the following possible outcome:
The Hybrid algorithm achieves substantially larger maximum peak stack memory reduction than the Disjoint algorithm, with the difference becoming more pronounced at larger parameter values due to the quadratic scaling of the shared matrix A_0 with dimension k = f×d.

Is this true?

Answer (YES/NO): YES